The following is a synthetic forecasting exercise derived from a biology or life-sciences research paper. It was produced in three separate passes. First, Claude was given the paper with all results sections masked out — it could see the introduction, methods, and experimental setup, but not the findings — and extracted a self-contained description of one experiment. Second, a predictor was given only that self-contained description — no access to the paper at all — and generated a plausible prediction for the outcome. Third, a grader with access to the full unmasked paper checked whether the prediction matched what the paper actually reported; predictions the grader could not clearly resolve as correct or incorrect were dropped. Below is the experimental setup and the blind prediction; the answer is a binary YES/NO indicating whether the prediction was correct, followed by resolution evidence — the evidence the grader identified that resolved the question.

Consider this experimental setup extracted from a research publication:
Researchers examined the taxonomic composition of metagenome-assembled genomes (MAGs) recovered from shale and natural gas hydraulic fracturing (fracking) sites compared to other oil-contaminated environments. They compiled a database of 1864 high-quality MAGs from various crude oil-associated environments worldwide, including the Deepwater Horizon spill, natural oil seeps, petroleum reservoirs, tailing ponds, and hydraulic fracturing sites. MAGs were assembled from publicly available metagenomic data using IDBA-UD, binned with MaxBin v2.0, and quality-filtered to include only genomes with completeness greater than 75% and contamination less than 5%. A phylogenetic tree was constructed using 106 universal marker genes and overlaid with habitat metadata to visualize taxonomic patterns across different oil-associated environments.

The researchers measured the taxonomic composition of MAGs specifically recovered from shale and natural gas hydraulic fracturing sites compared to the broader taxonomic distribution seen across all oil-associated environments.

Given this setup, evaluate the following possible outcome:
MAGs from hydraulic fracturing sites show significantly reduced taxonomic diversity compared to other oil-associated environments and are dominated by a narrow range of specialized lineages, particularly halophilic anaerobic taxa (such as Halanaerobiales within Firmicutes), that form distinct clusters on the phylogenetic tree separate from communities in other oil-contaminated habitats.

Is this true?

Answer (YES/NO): NO